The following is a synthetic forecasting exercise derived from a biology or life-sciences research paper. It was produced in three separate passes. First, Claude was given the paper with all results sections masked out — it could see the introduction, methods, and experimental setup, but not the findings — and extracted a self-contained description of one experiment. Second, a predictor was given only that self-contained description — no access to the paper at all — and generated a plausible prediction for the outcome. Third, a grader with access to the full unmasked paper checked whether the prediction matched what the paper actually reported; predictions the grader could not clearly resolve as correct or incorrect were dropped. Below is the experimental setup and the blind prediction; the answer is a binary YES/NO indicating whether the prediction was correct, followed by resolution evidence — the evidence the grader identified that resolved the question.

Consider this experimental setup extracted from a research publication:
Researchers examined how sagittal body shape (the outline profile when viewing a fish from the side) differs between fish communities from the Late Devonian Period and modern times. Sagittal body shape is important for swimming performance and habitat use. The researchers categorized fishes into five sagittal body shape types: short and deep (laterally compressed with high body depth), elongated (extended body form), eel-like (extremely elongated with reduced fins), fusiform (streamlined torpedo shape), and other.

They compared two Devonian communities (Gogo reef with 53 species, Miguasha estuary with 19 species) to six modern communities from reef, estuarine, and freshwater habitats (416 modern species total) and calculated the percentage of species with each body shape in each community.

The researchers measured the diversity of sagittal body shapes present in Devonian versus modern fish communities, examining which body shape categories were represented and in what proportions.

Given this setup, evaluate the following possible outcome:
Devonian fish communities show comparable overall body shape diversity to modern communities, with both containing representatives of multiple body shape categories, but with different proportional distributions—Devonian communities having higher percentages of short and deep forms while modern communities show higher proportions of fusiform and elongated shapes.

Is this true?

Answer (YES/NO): NO